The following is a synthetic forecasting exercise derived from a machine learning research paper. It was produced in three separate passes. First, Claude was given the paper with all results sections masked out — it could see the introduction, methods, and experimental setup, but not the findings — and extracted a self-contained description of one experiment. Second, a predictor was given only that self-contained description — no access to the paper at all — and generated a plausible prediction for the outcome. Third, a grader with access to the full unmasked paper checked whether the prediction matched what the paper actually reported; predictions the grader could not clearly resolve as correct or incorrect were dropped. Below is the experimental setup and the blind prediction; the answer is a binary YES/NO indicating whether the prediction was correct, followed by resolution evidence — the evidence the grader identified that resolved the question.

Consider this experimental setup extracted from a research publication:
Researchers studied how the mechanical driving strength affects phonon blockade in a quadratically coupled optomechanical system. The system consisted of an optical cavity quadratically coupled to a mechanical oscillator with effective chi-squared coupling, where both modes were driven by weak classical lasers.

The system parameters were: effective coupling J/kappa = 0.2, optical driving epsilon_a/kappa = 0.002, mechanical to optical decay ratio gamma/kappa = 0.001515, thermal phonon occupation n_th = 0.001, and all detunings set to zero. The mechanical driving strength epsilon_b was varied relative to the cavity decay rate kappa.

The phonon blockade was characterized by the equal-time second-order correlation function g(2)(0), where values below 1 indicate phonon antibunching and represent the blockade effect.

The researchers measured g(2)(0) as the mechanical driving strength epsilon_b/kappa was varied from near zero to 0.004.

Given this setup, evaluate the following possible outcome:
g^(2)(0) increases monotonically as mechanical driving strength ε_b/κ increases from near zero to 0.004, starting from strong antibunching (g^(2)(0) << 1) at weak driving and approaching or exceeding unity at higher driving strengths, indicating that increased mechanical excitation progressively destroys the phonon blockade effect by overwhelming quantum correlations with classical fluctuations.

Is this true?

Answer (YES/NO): NO